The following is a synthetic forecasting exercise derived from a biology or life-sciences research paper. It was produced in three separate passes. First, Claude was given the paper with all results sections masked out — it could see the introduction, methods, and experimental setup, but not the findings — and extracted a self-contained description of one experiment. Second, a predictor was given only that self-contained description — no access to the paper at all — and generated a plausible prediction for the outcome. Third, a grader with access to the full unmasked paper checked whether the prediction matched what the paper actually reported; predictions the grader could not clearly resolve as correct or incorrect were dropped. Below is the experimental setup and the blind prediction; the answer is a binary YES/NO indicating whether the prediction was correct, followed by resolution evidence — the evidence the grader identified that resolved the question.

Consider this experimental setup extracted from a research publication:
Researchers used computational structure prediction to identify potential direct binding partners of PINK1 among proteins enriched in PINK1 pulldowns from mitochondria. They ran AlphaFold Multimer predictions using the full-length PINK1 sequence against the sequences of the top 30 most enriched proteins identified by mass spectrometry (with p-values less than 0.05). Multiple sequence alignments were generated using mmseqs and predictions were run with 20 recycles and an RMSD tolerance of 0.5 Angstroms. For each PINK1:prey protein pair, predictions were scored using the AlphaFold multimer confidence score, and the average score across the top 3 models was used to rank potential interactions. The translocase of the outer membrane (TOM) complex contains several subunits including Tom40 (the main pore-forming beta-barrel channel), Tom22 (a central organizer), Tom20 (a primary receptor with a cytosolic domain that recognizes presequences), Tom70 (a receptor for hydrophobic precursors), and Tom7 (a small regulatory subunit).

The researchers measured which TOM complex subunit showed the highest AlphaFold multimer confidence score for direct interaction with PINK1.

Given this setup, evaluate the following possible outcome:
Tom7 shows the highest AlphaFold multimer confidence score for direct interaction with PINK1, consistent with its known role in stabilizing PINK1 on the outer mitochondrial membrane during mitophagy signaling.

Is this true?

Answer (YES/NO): NO